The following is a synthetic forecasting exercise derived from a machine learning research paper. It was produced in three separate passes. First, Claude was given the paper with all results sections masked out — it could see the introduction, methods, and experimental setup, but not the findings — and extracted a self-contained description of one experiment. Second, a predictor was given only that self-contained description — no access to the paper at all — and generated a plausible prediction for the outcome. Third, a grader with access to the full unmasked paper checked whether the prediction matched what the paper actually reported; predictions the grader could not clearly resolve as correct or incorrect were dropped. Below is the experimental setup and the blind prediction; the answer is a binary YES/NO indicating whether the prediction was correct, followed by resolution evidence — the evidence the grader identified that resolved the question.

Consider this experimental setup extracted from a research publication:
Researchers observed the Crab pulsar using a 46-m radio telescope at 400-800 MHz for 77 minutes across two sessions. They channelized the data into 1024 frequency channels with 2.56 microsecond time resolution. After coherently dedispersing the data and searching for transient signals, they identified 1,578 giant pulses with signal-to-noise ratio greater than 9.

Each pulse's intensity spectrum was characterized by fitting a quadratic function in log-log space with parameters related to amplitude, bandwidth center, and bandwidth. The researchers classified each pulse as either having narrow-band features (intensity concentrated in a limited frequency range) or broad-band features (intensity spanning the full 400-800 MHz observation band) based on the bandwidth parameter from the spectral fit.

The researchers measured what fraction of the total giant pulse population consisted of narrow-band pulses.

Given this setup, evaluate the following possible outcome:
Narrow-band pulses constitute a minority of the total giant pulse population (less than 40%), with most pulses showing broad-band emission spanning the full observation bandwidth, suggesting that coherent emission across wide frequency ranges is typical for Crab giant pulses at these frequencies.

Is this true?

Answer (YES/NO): YES